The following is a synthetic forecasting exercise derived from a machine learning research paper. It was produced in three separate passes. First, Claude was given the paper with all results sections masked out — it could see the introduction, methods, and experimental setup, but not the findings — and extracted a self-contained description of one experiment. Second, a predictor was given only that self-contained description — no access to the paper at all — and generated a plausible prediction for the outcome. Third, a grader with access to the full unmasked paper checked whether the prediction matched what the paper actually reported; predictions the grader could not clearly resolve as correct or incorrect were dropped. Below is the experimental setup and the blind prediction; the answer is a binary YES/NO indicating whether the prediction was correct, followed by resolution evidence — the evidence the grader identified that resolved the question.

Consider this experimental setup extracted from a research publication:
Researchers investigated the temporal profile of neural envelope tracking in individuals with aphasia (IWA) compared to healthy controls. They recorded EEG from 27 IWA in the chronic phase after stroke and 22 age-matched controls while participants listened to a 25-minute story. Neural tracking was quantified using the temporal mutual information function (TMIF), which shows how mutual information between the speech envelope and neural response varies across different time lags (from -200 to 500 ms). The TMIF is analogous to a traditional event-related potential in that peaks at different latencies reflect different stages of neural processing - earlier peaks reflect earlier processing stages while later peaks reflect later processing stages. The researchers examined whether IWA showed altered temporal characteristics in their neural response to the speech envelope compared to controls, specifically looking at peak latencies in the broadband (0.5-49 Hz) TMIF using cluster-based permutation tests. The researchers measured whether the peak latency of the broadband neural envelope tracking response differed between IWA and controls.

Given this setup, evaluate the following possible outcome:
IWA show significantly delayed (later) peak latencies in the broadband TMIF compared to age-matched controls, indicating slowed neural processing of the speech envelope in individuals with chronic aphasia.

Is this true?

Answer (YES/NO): NO